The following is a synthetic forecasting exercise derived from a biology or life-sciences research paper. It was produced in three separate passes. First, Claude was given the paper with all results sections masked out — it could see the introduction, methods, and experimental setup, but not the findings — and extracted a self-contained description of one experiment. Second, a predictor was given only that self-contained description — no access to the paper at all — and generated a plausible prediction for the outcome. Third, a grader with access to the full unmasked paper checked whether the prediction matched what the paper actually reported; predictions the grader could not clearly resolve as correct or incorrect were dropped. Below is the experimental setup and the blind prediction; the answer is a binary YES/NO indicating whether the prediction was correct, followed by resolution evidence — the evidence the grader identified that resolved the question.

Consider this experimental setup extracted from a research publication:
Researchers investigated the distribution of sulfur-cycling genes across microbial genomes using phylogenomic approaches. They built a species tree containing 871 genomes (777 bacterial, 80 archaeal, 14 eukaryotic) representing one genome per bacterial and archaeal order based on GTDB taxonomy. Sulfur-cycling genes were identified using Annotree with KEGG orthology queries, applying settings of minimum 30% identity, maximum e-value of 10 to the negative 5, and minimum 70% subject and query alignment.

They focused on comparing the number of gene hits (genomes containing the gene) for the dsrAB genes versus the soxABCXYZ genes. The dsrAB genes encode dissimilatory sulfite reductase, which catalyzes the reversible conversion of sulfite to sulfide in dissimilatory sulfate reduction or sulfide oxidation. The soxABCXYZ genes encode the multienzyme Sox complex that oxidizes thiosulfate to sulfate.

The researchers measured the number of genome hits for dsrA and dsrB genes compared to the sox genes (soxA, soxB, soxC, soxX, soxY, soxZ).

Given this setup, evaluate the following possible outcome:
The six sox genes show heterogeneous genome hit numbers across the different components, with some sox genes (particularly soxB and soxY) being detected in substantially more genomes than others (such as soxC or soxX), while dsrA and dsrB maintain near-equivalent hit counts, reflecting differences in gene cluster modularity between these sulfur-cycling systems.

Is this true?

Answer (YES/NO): NO